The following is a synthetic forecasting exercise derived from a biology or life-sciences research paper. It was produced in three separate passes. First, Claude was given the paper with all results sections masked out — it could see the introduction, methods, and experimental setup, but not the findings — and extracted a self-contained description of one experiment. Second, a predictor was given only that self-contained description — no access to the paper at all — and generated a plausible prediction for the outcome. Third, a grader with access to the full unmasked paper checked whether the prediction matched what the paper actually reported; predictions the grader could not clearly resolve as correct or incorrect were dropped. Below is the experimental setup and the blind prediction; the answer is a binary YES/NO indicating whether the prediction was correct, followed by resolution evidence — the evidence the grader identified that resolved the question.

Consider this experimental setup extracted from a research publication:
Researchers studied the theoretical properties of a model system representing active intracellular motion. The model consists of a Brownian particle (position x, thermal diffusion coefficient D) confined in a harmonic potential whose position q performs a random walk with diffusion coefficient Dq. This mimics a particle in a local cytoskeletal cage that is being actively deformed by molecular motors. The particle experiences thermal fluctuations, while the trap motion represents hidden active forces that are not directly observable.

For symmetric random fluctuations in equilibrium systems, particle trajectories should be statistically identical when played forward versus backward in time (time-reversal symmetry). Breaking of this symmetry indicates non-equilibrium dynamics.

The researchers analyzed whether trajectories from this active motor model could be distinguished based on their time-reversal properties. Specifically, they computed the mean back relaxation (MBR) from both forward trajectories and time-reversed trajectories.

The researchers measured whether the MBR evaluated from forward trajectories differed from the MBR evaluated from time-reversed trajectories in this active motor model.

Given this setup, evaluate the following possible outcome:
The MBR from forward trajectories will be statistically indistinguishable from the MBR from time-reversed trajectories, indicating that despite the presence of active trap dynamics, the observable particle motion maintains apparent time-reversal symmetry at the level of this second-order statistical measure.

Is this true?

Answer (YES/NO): YES